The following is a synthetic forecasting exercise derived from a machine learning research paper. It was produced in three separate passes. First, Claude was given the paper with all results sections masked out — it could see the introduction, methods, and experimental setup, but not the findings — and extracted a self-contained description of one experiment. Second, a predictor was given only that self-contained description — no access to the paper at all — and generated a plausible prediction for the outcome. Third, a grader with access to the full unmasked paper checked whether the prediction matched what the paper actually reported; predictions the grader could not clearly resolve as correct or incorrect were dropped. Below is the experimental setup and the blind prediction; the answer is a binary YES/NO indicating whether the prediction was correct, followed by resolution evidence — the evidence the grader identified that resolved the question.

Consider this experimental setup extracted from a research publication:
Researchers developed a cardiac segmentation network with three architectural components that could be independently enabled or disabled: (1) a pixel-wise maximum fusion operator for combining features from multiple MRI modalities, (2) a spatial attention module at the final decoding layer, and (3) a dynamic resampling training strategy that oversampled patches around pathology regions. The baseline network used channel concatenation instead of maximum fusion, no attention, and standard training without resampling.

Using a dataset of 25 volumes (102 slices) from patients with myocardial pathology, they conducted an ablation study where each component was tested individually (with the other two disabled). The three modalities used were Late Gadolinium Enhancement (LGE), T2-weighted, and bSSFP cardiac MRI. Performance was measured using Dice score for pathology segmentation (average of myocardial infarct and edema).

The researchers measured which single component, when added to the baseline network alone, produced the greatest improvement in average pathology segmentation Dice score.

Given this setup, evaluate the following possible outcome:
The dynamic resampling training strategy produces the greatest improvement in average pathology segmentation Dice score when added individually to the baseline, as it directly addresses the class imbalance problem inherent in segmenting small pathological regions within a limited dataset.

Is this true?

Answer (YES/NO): NO